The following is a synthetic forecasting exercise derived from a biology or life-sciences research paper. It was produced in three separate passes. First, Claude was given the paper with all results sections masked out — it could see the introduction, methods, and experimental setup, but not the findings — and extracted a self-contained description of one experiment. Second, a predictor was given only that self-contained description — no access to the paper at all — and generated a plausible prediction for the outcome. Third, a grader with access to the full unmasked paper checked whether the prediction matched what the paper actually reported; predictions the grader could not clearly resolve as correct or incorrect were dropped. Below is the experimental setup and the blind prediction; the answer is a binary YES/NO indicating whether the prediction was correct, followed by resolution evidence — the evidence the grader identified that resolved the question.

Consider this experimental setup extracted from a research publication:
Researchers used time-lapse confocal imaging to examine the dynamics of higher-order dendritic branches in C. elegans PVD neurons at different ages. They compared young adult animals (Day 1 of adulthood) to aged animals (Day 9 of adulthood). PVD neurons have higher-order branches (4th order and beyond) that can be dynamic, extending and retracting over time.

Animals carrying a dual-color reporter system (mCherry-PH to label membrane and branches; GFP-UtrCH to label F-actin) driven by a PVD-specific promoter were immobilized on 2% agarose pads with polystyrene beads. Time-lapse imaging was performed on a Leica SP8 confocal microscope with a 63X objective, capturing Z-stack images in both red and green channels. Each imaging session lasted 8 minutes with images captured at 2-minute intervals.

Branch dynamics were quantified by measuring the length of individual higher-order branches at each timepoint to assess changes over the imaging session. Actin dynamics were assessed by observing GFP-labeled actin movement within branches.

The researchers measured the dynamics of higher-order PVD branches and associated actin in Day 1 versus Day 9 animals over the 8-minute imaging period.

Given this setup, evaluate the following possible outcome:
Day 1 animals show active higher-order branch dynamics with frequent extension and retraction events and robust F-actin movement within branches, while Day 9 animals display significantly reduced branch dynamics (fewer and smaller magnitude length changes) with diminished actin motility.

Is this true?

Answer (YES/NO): NO